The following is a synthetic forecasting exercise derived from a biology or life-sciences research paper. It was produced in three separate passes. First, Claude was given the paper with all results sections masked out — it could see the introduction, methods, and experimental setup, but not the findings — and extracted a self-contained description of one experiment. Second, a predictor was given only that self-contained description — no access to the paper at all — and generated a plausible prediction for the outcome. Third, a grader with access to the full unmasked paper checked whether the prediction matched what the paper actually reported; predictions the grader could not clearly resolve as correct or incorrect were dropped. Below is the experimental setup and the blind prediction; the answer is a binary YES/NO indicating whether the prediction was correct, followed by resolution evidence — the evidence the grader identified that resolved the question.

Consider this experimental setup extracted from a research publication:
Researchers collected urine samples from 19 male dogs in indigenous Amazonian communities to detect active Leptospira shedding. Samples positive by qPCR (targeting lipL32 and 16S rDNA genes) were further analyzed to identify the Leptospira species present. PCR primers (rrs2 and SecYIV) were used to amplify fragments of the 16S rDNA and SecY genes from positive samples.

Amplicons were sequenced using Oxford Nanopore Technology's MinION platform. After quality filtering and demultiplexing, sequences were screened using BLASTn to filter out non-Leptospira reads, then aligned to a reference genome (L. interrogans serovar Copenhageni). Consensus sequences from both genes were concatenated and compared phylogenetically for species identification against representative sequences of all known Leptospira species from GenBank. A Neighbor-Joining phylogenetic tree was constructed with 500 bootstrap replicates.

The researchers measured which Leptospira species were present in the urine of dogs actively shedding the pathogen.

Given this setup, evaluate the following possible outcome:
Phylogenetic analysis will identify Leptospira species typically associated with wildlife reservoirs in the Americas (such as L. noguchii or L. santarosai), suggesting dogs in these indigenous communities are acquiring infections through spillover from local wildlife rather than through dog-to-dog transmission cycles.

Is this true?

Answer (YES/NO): YES